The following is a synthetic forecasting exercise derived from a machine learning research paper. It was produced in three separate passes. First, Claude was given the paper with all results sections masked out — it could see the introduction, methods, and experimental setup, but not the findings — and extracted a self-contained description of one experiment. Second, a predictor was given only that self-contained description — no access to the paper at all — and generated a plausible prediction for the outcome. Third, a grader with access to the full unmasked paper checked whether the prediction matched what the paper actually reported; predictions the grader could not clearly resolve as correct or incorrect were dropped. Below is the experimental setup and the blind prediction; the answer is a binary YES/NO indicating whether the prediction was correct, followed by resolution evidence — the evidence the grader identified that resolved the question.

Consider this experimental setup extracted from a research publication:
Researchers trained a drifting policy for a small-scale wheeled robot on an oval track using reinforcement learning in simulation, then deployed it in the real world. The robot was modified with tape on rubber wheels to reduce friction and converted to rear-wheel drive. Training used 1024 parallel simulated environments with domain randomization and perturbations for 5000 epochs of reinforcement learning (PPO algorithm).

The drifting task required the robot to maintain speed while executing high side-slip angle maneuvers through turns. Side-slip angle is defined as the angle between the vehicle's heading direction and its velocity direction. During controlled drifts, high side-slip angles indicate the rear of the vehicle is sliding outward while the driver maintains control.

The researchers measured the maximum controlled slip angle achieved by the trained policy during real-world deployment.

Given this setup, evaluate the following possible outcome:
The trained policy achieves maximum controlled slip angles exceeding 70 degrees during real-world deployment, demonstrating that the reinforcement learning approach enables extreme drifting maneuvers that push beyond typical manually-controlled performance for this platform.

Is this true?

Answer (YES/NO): NO